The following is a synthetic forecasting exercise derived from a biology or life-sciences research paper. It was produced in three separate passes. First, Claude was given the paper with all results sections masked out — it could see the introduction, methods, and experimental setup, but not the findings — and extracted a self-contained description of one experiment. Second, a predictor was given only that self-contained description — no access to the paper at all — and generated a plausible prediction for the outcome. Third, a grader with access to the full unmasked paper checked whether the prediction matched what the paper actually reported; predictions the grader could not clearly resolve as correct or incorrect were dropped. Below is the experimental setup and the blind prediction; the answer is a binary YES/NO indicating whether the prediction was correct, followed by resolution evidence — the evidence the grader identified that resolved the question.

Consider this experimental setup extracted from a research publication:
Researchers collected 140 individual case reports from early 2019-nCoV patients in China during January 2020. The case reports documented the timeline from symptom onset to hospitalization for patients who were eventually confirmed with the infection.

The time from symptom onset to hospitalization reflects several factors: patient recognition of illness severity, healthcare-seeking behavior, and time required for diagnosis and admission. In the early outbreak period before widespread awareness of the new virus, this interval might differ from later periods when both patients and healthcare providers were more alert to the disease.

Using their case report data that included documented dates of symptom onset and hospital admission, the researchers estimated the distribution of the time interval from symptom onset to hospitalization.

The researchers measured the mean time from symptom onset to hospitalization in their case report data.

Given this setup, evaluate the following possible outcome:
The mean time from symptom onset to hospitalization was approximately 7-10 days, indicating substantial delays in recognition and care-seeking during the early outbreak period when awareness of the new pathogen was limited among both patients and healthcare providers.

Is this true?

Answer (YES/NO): NO